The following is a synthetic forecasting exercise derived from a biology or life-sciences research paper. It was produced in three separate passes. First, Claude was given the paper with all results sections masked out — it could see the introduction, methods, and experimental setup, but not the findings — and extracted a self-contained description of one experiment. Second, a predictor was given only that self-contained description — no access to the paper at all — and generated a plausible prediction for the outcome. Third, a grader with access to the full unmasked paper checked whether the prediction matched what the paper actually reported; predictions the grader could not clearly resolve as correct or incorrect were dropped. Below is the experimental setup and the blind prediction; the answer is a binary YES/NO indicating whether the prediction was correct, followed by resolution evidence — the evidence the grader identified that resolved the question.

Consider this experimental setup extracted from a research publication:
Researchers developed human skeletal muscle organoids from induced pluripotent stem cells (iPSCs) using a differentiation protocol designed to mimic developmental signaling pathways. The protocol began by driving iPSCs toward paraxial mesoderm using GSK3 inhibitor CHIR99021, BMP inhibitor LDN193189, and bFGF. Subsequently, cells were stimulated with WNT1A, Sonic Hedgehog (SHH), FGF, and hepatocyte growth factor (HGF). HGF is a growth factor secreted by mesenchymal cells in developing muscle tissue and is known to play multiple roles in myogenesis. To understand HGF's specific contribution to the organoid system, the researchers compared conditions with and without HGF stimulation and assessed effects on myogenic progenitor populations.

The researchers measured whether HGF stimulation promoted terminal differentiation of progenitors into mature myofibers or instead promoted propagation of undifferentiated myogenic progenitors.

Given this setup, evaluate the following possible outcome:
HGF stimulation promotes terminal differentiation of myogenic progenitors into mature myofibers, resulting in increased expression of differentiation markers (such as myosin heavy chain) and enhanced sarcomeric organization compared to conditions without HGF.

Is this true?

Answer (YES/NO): NO